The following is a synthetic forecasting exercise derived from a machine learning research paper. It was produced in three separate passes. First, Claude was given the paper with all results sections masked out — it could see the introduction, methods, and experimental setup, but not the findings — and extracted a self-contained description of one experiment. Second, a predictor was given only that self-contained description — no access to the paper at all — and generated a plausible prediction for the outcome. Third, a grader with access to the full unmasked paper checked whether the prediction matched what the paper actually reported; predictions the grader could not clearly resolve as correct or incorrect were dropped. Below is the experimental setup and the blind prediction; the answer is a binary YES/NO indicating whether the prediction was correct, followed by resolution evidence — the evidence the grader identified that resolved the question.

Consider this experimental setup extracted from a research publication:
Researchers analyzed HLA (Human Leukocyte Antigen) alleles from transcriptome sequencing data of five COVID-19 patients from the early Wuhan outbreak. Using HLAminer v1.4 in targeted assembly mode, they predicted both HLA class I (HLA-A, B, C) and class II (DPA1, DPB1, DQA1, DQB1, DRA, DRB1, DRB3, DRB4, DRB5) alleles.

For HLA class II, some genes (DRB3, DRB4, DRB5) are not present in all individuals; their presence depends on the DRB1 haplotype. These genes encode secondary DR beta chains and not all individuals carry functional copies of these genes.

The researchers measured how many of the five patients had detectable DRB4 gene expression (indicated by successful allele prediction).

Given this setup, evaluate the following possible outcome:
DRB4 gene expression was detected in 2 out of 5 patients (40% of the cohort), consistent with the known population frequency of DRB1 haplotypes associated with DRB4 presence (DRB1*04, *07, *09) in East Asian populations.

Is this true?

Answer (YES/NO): YES